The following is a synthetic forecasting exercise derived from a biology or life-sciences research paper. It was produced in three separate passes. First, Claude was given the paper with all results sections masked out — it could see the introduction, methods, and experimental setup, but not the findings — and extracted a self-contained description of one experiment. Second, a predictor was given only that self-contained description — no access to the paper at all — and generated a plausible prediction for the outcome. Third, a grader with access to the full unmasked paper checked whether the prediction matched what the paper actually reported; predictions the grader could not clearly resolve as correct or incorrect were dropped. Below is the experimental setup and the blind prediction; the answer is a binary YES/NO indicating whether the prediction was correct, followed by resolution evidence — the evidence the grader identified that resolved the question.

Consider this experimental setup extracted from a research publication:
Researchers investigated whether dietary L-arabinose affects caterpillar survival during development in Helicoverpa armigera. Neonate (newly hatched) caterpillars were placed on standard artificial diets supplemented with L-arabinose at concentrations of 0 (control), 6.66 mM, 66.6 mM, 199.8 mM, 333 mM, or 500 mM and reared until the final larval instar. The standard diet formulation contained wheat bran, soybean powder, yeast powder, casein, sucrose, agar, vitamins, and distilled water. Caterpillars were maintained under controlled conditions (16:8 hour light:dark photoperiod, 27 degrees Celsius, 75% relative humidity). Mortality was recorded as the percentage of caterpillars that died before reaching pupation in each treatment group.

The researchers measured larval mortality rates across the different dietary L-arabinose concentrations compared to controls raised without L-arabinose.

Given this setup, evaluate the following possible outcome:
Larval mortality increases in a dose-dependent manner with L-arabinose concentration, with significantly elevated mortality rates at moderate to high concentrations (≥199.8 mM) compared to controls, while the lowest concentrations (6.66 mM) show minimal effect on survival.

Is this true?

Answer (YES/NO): NO